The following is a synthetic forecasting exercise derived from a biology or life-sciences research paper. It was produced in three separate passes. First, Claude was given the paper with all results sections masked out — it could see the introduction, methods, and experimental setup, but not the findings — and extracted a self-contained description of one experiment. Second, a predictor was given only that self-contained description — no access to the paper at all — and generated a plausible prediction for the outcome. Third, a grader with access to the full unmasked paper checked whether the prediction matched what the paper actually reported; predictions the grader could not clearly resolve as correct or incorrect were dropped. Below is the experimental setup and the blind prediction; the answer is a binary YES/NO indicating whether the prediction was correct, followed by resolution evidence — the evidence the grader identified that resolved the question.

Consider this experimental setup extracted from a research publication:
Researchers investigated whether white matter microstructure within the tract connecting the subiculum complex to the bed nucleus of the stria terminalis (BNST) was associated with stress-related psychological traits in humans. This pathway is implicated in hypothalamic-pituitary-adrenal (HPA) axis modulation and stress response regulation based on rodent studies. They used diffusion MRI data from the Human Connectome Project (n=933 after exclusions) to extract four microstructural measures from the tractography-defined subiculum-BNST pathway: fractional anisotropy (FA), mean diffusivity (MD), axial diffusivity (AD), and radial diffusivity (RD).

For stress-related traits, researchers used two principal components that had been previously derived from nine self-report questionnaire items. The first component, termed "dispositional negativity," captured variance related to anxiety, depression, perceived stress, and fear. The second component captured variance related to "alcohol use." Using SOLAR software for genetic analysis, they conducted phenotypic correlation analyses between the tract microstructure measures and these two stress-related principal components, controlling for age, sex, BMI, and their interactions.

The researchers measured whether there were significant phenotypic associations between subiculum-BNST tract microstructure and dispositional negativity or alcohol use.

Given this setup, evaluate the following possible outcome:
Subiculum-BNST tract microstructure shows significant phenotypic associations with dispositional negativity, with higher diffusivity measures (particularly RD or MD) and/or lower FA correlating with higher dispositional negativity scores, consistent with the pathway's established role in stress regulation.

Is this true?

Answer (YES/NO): NO